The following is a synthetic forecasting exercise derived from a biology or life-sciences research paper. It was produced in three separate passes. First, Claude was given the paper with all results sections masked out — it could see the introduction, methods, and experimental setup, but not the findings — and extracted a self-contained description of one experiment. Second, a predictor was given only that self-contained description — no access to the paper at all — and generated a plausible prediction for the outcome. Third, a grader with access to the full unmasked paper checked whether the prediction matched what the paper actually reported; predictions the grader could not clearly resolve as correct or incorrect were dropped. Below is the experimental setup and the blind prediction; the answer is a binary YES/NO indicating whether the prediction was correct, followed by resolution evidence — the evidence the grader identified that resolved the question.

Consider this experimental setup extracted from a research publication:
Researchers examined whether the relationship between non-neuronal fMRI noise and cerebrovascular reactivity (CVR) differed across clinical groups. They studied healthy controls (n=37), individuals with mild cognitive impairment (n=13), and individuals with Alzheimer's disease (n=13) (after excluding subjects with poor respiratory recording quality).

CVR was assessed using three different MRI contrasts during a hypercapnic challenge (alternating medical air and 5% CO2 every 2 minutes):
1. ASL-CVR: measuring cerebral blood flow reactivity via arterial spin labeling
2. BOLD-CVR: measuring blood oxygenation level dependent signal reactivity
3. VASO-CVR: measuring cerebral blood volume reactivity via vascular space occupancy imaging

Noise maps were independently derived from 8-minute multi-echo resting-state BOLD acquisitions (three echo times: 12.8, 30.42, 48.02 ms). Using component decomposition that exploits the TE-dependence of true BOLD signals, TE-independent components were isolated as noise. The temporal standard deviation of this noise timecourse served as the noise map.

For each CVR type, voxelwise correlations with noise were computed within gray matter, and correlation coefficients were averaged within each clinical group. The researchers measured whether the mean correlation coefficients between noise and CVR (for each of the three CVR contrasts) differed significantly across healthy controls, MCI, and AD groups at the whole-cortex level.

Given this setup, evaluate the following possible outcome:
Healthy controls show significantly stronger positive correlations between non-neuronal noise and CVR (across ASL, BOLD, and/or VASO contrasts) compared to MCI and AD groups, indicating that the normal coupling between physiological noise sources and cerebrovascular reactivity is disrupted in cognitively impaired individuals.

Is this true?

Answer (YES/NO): NO